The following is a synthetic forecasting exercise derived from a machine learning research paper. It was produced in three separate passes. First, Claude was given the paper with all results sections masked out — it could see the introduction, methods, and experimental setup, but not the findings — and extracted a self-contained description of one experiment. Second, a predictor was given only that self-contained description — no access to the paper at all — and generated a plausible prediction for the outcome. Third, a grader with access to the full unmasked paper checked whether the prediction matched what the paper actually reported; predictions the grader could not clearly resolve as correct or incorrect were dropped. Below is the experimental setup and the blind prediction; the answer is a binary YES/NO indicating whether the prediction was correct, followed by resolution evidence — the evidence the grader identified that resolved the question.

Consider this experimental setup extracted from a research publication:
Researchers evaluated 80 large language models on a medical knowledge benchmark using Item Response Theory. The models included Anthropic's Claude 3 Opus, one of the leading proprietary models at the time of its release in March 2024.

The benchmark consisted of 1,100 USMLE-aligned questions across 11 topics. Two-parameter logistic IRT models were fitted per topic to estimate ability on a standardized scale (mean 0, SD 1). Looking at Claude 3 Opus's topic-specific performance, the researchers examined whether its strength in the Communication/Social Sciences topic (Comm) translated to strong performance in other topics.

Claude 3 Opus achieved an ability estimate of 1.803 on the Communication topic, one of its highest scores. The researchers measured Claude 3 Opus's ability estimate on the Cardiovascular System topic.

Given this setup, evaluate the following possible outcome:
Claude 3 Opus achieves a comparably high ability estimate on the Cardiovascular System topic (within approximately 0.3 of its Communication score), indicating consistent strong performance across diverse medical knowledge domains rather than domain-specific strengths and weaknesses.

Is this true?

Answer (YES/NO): NO